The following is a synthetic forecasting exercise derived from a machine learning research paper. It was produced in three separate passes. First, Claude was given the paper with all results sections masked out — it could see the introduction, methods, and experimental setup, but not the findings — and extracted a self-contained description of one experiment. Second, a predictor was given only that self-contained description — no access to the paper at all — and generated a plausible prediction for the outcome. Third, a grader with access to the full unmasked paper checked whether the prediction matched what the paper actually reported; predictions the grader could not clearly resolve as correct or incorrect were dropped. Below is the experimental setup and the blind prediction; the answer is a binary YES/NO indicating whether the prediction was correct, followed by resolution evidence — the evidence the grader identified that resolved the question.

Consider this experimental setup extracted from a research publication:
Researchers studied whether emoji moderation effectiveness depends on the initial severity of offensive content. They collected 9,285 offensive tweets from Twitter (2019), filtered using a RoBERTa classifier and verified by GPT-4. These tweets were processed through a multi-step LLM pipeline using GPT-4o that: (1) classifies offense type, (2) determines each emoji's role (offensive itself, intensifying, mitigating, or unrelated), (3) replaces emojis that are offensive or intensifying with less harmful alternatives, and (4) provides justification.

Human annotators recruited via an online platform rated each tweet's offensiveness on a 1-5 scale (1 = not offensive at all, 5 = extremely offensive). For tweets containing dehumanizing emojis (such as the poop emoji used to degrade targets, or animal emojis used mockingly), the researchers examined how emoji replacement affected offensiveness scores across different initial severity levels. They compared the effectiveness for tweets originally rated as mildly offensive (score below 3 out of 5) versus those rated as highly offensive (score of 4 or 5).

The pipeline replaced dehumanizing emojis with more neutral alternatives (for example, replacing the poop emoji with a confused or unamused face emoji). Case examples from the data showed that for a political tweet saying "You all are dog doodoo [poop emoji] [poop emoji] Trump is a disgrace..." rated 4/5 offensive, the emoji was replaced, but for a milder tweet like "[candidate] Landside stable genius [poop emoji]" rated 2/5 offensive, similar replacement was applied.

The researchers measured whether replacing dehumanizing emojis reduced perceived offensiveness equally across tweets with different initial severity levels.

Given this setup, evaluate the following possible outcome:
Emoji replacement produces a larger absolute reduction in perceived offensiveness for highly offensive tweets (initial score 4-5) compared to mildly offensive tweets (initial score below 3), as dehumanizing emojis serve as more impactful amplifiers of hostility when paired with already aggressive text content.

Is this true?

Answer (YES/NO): NO